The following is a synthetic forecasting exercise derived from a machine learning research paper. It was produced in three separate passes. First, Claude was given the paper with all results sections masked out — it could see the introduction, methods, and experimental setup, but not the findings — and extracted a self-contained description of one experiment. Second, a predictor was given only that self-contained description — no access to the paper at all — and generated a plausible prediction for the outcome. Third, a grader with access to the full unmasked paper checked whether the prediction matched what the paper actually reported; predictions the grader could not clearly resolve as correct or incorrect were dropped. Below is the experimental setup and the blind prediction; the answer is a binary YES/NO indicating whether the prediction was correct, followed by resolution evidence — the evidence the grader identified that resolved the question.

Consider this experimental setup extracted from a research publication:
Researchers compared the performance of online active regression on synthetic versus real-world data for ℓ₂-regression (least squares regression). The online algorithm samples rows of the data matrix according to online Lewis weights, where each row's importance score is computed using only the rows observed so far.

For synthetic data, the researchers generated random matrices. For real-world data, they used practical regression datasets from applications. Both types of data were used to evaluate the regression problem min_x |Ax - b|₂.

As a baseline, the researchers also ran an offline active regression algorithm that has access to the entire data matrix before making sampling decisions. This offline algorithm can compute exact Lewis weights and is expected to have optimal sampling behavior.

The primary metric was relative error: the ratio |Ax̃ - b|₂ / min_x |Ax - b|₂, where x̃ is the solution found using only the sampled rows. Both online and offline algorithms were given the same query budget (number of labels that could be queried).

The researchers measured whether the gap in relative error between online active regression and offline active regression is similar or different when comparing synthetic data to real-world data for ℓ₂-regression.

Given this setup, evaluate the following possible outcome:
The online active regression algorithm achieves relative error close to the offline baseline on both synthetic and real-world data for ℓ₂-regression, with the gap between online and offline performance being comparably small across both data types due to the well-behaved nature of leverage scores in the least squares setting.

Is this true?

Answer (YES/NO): NO